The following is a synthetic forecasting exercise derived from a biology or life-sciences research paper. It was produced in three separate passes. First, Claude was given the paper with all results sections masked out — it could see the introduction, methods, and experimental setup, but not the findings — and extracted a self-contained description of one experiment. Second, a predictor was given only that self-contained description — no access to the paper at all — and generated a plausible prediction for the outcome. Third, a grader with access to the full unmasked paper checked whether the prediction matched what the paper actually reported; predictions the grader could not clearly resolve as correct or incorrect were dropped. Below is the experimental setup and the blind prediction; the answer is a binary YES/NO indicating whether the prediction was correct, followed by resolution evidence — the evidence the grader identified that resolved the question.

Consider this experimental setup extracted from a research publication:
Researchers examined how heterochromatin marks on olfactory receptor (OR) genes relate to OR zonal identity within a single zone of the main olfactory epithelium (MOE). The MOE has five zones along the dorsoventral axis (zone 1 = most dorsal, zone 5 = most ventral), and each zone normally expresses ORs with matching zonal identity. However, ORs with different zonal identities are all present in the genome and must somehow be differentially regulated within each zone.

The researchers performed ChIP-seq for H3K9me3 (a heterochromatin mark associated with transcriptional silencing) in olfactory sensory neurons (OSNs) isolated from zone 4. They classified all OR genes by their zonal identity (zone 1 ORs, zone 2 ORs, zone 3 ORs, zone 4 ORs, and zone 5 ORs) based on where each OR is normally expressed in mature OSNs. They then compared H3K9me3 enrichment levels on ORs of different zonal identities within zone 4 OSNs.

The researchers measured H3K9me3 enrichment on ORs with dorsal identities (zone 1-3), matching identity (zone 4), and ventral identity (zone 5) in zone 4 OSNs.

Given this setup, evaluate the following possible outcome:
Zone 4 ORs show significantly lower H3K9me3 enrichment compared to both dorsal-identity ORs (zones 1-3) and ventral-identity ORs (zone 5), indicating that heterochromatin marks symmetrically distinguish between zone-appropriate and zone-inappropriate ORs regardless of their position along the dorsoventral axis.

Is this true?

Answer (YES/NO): NO